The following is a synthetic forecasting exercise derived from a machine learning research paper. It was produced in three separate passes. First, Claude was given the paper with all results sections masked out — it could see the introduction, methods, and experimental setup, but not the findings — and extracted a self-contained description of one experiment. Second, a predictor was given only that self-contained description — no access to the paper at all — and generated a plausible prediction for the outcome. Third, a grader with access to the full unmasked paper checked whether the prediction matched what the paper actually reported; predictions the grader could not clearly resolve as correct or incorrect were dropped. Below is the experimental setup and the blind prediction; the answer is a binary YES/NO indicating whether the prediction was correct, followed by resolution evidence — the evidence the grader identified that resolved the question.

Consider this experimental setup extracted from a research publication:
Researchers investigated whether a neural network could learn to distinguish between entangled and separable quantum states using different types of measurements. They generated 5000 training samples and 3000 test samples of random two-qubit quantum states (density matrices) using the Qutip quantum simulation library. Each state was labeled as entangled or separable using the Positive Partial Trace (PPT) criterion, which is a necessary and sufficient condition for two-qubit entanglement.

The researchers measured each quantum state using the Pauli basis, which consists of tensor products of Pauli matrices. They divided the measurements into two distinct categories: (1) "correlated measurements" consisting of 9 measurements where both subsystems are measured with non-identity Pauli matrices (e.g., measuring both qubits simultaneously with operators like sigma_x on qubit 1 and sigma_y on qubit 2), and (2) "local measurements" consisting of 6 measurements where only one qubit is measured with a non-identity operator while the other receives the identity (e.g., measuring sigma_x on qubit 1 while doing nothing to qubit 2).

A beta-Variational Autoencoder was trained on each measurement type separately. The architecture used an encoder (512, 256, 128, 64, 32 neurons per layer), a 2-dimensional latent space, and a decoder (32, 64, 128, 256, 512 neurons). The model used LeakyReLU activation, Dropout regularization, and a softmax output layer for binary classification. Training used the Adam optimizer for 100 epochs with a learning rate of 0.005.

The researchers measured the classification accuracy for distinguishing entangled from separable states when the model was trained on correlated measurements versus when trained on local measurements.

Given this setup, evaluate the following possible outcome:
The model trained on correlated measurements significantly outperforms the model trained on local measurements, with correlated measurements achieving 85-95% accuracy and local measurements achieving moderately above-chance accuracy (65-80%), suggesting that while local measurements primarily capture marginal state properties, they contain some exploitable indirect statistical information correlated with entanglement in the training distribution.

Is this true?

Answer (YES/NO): NO